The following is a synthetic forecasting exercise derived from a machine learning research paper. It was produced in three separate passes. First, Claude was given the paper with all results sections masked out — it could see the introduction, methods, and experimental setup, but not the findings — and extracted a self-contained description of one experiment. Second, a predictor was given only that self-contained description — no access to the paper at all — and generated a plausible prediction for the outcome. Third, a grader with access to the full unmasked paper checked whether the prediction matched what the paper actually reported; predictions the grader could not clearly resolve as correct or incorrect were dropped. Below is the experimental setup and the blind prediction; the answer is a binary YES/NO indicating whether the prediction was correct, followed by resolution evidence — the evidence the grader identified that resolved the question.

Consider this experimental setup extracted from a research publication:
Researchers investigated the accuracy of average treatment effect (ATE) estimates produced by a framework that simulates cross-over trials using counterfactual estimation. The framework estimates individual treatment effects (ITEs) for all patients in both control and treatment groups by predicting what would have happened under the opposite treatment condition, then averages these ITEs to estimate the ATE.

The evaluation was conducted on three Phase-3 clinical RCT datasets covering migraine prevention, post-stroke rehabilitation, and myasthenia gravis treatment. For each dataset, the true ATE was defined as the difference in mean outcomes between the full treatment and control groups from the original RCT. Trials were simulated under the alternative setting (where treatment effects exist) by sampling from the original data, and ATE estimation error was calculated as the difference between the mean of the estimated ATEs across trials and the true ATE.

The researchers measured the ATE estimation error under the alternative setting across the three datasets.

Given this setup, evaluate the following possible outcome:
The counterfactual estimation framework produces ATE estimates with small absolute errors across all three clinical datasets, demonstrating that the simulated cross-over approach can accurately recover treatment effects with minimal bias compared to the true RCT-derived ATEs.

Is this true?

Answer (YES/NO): NO